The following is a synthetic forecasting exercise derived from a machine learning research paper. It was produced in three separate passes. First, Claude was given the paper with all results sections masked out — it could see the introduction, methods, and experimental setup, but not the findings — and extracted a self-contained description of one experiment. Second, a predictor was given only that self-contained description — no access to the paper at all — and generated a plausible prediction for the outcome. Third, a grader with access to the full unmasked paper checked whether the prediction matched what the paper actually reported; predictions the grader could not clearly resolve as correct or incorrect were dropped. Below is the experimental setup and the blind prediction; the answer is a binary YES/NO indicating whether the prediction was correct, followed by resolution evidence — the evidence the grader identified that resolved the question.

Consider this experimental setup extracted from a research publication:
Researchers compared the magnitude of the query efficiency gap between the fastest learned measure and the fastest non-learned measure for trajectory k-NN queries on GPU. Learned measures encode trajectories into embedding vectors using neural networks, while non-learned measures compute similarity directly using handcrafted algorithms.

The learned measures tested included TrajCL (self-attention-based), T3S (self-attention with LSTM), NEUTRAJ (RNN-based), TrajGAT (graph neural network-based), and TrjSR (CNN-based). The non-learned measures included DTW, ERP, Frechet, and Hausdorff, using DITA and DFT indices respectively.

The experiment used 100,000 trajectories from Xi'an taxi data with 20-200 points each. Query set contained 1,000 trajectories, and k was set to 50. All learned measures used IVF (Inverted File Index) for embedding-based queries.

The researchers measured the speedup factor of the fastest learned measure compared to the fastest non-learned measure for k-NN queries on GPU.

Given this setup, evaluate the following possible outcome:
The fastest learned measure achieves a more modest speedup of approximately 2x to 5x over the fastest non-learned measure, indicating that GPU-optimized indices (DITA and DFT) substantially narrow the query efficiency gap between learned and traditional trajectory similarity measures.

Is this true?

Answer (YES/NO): NO